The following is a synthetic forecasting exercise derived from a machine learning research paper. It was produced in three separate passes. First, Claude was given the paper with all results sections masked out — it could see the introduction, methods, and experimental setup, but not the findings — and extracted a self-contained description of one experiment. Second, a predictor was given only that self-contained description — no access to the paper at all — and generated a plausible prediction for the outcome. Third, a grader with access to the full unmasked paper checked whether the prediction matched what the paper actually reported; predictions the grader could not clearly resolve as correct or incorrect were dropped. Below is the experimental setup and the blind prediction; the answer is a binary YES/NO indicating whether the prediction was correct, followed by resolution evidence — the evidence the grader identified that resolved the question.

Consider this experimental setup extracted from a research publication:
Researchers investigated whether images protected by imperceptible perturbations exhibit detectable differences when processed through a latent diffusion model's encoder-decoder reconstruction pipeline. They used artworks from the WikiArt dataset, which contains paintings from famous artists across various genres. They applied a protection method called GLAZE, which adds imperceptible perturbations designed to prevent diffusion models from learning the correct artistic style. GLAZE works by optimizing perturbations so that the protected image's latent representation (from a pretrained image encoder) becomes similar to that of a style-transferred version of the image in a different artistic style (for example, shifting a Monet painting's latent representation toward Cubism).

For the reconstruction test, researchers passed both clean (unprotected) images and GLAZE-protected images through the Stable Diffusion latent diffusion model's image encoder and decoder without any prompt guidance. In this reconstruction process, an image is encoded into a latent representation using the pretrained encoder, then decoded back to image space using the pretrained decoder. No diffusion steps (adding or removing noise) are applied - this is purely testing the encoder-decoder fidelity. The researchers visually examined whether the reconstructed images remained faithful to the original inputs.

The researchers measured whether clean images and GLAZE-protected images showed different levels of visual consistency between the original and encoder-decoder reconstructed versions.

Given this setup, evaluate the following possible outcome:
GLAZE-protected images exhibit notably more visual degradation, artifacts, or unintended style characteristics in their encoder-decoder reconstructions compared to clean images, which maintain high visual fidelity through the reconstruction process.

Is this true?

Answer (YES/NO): YES